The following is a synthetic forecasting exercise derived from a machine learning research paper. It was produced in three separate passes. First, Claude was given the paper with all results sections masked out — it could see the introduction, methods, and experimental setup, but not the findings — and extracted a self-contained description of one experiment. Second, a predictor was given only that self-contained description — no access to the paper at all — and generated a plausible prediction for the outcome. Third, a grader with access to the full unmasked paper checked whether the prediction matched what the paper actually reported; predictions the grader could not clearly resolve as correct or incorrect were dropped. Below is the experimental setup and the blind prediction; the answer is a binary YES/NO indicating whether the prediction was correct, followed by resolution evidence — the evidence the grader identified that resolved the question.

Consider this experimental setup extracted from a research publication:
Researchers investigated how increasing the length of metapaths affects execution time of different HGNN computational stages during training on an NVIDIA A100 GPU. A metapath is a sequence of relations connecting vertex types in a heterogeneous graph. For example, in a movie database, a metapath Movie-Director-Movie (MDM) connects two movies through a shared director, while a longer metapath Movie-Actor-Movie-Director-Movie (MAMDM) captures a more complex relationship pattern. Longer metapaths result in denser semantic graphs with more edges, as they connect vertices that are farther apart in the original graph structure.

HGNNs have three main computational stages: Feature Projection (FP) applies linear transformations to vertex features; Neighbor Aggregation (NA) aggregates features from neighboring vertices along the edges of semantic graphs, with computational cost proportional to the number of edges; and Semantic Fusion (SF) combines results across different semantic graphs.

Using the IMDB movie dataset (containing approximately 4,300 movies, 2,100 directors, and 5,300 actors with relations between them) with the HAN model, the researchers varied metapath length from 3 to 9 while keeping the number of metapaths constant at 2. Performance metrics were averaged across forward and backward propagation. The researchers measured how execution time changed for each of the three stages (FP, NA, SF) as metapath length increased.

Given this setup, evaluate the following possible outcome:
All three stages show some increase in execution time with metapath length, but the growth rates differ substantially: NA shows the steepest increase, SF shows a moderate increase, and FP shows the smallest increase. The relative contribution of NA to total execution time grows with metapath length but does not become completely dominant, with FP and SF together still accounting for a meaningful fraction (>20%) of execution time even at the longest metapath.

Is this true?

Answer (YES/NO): NO